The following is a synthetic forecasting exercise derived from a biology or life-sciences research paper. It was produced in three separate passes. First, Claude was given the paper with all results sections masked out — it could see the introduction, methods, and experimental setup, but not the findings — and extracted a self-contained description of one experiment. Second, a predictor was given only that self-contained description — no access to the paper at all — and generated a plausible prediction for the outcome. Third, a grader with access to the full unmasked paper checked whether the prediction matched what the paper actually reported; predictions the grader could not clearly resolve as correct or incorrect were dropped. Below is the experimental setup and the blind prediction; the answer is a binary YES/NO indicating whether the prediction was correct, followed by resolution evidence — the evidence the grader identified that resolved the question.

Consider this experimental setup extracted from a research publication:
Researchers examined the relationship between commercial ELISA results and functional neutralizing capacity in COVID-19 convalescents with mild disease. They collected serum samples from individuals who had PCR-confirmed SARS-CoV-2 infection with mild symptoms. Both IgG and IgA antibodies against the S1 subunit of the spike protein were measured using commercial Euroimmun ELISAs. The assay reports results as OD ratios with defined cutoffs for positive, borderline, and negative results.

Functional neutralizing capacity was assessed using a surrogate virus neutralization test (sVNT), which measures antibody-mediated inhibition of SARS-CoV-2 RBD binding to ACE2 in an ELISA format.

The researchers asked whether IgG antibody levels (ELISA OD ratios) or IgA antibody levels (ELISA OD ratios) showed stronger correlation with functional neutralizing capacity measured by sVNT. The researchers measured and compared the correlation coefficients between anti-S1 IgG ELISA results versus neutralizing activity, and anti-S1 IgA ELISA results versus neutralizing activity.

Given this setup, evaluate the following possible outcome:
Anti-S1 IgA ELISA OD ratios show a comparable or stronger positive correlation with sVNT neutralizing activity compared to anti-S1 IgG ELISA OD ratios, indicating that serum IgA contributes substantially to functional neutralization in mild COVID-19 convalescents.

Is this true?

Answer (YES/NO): NO